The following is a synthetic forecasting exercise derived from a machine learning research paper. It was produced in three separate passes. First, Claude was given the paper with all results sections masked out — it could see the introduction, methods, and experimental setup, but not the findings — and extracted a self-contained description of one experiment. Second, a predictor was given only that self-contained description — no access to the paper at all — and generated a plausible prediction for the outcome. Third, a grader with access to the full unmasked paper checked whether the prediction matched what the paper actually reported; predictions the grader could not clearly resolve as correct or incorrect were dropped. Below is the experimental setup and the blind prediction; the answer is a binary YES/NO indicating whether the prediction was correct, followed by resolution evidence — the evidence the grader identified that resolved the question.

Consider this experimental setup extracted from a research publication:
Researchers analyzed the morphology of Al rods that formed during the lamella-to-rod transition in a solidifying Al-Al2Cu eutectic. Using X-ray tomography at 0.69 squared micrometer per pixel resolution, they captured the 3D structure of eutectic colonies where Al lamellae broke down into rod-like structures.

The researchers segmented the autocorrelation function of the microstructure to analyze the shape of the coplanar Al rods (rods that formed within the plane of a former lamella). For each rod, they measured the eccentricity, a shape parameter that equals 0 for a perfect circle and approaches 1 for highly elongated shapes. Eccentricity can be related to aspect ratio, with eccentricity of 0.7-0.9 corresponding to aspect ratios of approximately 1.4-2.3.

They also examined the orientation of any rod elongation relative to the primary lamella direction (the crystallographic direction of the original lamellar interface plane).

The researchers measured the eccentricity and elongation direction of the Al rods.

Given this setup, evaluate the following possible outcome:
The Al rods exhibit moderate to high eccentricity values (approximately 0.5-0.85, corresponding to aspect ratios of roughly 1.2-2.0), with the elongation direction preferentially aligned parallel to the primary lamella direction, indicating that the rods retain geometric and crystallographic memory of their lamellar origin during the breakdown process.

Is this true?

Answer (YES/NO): NO